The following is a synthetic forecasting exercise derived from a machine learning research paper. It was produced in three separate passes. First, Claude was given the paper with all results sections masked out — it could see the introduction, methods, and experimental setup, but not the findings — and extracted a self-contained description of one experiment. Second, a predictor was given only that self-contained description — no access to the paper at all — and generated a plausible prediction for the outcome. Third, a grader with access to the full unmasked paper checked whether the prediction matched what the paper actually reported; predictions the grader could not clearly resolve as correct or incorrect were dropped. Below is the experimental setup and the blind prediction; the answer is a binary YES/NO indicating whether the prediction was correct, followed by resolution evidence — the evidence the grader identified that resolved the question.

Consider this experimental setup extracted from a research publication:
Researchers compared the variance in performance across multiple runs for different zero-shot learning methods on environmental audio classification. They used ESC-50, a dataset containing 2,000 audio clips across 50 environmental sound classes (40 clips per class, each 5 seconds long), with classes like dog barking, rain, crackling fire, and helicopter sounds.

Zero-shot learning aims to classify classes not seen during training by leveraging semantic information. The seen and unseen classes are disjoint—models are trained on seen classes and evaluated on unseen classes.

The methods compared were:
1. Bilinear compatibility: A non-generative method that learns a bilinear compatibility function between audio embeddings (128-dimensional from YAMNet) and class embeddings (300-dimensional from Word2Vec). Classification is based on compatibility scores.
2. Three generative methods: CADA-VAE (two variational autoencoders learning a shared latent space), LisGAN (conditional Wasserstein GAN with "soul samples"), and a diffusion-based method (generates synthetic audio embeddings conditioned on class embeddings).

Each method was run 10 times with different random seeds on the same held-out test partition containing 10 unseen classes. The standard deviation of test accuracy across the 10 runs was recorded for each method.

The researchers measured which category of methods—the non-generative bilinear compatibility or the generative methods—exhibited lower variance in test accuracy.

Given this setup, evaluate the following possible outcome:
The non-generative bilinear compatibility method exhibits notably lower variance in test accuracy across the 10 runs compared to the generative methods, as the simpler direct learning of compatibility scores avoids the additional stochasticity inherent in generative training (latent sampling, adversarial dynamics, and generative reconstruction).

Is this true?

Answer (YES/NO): YES